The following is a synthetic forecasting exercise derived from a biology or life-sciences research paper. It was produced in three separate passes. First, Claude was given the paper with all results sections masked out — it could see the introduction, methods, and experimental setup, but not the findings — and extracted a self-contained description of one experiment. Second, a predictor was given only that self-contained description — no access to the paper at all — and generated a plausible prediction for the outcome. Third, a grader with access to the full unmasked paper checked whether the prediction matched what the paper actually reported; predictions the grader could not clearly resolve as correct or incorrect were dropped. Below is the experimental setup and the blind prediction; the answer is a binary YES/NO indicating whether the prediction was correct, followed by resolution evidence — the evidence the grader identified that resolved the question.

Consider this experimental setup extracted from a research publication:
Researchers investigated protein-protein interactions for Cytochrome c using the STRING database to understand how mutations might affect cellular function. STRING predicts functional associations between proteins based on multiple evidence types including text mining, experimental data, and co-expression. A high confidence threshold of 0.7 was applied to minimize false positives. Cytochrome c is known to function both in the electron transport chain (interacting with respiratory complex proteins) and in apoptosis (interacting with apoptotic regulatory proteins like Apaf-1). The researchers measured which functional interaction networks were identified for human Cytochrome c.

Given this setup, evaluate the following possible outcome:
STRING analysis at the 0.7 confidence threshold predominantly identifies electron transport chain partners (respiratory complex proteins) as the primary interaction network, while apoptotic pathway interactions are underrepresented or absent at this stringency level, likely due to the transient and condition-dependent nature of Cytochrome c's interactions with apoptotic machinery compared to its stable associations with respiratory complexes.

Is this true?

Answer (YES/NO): NO